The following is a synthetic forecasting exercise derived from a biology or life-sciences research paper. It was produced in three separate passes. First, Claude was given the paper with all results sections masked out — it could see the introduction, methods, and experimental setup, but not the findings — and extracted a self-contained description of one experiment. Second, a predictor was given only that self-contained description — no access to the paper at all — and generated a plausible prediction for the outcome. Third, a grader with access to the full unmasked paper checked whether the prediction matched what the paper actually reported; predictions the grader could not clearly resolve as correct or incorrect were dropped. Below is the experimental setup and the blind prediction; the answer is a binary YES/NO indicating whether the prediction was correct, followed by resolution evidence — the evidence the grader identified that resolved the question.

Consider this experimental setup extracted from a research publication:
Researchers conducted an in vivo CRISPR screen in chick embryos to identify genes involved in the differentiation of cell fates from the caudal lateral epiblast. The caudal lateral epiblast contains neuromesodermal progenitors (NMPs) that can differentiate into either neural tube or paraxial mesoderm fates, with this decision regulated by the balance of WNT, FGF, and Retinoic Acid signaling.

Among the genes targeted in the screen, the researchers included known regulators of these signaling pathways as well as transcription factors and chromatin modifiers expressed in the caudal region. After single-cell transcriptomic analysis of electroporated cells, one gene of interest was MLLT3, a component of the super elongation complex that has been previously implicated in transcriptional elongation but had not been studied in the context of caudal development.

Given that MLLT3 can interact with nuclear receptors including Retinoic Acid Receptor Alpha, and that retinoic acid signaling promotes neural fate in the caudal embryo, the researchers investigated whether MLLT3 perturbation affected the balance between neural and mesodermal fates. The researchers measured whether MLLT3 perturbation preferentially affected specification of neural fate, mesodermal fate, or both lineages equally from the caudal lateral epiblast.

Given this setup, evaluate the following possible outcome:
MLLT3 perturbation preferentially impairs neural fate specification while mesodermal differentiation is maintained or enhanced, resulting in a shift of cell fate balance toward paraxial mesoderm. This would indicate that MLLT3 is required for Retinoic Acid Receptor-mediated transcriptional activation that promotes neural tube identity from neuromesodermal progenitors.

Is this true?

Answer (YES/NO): NO